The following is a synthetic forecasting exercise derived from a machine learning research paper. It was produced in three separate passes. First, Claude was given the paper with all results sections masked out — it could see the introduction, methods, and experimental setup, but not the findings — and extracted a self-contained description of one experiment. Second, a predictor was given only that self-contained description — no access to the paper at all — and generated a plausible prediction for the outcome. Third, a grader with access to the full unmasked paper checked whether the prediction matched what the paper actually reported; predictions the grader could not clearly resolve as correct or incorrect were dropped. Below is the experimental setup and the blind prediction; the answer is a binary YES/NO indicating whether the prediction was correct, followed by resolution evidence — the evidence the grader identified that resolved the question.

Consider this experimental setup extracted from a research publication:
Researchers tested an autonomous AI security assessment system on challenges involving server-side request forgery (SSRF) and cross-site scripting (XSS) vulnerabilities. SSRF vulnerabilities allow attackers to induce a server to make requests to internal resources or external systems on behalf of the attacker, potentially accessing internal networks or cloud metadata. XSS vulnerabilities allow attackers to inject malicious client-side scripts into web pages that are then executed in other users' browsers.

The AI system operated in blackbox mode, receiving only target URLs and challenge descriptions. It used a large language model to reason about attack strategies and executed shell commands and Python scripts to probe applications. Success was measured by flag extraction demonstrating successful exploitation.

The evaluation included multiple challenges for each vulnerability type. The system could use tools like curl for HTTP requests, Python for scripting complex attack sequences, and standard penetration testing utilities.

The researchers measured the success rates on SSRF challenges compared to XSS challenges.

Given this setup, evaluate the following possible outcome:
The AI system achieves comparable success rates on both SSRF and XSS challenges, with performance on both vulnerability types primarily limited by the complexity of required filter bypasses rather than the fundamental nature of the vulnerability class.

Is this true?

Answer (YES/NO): NO